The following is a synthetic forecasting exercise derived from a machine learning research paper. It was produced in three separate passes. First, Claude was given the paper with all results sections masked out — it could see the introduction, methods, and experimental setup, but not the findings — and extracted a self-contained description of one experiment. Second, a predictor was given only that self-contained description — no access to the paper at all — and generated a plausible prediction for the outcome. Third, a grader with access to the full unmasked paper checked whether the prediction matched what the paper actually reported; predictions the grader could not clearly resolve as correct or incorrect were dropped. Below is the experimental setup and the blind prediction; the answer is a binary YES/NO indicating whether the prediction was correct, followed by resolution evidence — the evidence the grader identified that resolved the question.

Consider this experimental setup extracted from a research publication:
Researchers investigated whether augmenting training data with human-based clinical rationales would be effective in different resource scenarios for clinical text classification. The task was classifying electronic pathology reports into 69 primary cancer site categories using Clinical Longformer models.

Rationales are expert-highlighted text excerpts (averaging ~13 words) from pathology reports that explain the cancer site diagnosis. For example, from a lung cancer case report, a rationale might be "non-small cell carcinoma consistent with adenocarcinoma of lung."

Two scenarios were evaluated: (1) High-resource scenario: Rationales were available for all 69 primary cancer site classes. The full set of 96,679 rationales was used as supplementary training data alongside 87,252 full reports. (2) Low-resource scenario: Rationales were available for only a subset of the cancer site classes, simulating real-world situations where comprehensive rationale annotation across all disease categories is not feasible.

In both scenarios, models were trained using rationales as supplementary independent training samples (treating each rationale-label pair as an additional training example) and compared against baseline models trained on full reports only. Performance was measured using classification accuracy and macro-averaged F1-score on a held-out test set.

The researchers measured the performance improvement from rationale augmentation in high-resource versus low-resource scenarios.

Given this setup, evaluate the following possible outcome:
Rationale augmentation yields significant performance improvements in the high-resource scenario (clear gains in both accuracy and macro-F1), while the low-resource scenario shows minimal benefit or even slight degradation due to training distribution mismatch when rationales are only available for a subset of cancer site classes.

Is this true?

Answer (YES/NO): NO